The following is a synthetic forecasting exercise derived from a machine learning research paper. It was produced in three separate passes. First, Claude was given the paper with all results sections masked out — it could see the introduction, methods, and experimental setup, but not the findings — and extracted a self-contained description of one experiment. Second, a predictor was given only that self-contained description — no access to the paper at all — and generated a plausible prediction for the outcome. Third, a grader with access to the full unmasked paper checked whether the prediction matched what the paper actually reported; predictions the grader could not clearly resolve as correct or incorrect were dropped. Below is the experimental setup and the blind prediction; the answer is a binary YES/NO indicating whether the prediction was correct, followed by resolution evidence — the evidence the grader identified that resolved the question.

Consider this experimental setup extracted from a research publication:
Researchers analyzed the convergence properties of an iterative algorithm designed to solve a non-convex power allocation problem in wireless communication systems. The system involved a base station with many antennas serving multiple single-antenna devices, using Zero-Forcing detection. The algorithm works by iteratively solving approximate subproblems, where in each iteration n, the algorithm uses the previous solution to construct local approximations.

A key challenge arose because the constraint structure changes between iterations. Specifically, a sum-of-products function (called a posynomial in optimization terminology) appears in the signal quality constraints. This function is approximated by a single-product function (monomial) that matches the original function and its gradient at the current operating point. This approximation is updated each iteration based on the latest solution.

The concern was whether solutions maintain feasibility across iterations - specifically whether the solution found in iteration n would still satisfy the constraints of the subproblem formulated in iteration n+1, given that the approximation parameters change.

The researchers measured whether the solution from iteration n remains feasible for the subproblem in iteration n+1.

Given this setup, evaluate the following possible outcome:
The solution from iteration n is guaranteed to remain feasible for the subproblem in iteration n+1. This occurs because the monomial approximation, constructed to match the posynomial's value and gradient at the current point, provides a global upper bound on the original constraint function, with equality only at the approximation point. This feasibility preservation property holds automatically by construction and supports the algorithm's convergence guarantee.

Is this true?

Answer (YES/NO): NO